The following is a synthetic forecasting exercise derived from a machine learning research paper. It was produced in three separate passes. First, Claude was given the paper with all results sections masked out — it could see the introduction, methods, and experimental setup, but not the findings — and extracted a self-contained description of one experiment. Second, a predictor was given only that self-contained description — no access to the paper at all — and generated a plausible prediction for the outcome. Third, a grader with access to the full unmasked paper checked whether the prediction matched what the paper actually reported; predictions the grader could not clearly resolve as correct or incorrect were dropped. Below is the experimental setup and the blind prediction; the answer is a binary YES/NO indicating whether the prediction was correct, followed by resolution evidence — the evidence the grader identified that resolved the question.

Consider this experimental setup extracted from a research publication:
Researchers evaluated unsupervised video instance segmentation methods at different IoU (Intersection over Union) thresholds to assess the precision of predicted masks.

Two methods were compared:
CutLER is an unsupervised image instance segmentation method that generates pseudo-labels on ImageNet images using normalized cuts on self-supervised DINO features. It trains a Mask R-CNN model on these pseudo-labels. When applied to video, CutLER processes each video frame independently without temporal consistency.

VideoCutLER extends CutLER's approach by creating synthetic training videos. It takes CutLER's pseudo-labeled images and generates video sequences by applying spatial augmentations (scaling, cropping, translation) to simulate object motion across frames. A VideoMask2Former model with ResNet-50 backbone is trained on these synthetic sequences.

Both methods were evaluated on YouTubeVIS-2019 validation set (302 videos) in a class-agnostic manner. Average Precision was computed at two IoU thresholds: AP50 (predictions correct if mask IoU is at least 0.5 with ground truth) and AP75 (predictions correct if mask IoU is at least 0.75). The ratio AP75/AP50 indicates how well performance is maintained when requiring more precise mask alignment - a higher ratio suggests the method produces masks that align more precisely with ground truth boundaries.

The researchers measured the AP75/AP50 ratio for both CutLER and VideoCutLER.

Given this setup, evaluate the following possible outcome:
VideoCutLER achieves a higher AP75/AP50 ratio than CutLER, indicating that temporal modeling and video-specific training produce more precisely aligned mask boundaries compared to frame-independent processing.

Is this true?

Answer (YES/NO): YES